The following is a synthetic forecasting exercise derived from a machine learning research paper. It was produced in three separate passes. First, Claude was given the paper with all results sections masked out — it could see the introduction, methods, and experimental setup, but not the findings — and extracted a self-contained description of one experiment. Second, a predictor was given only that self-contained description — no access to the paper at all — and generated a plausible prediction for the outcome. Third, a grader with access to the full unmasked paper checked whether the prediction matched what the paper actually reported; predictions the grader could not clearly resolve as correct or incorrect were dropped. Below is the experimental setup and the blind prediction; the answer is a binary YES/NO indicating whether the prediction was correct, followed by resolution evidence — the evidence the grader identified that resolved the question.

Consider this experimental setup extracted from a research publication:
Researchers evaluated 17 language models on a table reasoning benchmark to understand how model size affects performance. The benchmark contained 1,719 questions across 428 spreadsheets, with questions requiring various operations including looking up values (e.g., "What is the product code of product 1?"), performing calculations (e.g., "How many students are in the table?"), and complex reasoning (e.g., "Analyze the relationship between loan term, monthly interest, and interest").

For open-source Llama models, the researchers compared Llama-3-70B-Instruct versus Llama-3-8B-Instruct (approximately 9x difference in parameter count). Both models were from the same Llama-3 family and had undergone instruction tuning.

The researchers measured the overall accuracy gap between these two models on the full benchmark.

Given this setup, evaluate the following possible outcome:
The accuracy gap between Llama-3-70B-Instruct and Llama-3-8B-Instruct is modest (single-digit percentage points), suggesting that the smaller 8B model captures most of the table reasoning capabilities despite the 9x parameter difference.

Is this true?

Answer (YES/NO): NO